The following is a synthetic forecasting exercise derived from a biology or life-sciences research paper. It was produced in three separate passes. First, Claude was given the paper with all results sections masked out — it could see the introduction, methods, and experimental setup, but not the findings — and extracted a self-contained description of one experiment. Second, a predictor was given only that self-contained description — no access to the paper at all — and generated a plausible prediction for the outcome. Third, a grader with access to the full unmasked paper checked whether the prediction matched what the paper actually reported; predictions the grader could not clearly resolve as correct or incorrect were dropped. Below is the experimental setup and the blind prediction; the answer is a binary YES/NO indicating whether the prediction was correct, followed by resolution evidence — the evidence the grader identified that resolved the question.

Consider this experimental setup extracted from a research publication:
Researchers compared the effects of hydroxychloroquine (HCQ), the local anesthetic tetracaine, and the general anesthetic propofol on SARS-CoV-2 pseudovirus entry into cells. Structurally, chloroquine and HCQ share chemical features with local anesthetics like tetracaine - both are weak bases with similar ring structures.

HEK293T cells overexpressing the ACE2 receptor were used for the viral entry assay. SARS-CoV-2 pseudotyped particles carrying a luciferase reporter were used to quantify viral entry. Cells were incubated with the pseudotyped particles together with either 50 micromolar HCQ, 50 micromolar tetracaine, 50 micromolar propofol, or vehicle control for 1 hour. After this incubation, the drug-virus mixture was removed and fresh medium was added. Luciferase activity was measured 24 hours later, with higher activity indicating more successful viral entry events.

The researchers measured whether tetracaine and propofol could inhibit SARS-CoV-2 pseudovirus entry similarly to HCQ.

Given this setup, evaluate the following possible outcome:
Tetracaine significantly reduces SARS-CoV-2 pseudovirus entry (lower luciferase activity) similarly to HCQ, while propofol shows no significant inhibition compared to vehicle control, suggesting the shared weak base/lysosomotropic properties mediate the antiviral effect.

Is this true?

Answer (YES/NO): NO